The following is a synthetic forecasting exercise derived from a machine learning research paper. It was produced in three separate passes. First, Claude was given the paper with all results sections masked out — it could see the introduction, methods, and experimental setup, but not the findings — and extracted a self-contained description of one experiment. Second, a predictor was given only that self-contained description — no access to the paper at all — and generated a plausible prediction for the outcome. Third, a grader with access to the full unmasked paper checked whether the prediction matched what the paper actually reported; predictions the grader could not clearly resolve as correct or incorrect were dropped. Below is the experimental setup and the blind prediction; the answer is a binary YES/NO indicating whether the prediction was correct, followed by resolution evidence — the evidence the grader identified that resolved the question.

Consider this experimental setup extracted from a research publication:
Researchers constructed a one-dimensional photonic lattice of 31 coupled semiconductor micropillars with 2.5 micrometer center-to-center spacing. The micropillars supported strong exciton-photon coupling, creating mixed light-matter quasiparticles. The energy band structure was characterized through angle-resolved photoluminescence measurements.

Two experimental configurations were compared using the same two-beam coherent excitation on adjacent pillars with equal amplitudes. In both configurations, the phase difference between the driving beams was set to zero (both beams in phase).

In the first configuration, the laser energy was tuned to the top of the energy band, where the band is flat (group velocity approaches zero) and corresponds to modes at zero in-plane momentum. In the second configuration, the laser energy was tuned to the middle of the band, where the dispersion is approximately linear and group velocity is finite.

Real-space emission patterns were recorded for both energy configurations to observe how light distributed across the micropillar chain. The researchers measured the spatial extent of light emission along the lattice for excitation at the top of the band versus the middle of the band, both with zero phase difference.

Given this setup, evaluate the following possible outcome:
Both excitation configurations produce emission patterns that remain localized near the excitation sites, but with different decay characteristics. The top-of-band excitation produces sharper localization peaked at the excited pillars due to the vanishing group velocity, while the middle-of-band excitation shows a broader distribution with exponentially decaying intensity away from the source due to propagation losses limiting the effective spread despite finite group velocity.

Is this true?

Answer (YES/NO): NO